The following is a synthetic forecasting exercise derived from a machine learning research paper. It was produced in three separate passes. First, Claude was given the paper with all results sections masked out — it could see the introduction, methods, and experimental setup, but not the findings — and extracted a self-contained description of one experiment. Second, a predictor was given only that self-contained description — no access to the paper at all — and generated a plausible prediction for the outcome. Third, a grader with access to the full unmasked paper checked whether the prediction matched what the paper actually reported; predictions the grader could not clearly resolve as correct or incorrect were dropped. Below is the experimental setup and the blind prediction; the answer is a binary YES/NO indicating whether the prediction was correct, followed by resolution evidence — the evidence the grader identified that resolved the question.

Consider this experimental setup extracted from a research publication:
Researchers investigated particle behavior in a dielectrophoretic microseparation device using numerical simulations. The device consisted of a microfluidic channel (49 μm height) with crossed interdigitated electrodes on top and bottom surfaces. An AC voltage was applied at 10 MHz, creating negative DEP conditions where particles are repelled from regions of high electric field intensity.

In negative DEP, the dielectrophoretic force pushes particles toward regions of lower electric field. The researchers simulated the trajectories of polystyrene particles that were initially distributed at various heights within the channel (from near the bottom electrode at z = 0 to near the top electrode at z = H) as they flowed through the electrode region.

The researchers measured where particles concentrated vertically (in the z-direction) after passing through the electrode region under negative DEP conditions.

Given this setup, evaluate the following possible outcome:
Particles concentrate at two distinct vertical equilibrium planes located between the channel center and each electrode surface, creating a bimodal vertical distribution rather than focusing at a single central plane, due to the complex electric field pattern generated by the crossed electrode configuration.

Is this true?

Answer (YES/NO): NO